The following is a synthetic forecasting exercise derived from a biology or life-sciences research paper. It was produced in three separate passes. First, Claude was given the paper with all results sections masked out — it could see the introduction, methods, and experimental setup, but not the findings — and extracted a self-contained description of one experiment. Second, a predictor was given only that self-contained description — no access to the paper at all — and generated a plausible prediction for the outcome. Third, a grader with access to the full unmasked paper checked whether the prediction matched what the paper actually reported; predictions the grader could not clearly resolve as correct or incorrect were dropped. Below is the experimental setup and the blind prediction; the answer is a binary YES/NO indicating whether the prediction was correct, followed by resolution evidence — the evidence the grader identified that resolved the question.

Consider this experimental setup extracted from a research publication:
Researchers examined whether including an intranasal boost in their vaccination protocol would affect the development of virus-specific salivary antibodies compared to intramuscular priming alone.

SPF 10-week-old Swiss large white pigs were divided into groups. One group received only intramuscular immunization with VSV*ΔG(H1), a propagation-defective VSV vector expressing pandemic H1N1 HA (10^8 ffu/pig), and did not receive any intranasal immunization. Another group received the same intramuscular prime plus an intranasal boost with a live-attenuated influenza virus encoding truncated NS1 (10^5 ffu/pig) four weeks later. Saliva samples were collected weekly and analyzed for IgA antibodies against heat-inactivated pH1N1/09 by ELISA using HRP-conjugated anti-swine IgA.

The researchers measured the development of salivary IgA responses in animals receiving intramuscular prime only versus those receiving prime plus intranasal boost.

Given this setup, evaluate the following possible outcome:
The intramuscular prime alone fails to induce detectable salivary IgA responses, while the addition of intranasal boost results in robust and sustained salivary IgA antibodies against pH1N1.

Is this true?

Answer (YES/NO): NO